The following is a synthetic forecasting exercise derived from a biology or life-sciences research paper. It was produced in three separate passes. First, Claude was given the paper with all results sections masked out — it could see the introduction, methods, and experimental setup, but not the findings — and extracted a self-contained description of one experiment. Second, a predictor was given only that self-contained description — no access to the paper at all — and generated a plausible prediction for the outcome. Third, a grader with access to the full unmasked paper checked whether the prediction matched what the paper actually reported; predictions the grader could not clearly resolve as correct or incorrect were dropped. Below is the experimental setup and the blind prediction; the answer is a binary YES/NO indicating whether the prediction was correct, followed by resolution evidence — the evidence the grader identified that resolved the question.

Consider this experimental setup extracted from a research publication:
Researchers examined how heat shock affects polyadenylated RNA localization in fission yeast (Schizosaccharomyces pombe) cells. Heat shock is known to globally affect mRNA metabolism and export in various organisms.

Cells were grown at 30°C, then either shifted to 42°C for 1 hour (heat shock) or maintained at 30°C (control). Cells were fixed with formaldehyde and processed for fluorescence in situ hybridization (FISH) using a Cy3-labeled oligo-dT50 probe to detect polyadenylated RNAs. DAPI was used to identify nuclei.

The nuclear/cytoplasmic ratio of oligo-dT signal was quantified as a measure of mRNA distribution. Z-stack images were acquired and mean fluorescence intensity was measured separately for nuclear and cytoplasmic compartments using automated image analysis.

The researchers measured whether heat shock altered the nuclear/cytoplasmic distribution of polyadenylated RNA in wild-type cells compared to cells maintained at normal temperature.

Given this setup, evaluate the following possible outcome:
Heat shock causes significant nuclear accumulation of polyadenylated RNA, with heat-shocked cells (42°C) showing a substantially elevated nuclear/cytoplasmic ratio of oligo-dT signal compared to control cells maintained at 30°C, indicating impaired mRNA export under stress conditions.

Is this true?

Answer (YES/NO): YES